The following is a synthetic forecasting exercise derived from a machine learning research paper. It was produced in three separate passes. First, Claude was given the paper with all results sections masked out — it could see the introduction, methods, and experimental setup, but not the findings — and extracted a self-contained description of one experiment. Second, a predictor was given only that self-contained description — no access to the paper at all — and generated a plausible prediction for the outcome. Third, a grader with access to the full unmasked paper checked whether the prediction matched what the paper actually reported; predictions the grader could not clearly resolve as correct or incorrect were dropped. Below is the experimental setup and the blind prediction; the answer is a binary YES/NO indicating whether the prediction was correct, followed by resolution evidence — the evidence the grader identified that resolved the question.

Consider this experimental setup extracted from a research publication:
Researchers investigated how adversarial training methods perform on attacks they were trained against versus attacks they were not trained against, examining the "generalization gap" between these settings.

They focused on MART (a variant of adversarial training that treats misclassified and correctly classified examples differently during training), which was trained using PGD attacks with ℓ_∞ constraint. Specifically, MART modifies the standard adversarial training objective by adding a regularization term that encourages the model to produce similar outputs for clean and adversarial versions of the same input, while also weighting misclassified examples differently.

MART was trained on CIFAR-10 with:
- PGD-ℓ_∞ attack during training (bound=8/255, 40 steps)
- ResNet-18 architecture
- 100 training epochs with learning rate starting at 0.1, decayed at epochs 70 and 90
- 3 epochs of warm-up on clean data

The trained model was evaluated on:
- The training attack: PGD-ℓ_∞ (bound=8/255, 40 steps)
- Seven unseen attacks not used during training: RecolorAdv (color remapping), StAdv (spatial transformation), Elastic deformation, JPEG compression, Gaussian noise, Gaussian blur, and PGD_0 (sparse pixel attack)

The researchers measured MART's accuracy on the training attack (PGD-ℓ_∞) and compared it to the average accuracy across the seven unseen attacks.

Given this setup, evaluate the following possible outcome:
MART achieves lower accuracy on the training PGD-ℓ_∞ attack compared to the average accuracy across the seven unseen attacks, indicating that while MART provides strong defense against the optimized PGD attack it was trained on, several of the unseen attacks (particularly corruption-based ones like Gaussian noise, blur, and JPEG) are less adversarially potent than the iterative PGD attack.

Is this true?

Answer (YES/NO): NO